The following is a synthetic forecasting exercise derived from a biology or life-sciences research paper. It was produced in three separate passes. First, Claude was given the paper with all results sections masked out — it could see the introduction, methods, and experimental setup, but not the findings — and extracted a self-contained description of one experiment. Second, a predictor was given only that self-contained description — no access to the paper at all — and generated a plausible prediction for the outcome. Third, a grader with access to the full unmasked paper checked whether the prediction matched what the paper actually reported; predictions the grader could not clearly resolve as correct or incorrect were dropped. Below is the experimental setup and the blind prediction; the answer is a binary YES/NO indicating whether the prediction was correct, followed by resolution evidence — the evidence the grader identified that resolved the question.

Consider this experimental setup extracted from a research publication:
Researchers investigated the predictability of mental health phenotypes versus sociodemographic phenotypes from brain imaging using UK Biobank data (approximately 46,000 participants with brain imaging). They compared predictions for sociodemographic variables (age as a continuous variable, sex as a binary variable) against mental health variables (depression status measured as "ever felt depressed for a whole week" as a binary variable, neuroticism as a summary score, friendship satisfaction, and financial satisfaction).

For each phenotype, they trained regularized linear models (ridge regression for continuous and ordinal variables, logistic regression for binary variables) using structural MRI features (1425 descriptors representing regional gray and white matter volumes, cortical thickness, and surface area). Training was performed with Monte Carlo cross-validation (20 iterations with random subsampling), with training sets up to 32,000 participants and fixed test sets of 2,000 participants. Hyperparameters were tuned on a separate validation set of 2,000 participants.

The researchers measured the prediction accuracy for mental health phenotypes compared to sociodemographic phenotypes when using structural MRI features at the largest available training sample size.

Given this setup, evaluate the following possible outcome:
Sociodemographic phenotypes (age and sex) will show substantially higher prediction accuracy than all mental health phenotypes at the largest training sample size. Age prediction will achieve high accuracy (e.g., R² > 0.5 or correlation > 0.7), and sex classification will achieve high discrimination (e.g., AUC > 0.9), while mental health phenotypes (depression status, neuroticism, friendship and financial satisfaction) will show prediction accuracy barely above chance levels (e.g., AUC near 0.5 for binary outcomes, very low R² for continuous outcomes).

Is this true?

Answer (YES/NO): YES